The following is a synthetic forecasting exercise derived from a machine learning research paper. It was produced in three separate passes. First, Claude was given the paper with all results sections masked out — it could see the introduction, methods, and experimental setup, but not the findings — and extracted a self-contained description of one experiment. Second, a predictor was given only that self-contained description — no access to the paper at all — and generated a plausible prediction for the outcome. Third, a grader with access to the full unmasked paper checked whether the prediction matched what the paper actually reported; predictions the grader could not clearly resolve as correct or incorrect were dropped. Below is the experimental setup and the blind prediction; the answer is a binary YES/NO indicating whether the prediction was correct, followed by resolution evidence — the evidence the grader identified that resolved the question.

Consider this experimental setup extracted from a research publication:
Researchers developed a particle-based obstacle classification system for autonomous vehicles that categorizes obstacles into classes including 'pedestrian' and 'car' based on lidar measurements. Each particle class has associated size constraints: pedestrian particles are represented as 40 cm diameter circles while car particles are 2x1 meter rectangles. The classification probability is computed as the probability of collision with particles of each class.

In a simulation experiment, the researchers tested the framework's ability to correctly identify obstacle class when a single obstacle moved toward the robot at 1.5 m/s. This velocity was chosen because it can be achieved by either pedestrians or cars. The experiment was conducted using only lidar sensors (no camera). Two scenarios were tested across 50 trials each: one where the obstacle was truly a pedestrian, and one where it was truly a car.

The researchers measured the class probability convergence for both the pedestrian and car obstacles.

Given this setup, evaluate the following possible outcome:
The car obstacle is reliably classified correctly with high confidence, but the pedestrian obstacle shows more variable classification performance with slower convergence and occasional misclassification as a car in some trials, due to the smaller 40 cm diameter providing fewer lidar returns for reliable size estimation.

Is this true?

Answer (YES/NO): NO